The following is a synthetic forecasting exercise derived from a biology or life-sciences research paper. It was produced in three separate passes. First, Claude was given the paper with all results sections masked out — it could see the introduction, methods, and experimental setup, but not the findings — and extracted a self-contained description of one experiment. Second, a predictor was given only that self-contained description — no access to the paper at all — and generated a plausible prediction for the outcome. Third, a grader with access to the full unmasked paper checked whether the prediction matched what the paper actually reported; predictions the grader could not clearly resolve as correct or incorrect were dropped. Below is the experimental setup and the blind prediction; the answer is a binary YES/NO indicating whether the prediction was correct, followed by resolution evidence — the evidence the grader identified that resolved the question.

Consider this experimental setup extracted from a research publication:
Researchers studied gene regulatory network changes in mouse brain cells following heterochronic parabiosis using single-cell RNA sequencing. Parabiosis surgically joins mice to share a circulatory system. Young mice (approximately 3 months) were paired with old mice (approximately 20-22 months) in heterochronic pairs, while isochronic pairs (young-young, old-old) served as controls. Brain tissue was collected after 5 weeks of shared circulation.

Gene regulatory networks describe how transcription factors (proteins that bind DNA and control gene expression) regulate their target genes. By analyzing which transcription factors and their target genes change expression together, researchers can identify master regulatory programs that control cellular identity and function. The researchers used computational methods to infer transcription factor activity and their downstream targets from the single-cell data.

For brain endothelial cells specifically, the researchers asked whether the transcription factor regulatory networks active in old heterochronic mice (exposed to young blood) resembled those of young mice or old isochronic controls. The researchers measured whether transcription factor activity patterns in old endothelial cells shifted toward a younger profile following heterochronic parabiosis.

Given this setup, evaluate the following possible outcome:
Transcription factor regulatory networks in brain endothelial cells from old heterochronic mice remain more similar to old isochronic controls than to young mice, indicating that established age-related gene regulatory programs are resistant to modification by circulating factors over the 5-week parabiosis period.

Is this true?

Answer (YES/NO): NO